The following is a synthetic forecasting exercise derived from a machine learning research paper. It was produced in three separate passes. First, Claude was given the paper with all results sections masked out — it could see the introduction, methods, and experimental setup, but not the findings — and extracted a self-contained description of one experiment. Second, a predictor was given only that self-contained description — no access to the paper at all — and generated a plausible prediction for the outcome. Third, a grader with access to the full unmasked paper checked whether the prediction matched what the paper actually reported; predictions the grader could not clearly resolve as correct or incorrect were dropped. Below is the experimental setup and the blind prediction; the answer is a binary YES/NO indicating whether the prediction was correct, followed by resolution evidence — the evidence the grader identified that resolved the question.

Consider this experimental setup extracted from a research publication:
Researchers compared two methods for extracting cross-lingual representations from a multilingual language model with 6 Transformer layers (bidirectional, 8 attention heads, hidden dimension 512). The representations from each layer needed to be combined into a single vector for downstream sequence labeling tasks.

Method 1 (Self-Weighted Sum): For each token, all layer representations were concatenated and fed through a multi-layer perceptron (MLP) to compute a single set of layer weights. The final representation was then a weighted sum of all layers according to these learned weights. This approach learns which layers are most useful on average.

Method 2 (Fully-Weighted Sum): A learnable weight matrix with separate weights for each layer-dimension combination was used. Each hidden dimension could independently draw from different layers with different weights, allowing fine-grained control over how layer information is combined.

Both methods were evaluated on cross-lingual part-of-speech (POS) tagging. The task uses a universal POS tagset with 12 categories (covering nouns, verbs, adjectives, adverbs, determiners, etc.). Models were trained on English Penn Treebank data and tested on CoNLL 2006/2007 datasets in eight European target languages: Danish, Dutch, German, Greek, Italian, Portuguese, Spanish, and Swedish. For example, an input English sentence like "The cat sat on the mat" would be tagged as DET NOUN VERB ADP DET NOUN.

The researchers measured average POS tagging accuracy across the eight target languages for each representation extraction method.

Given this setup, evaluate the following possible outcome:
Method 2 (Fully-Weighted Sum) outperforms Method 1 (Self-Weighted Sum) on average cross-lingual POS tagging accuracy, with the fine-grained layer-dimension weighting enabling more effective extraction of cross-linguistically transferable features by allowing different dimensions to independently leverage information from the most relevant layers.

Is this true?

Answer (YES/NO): YES